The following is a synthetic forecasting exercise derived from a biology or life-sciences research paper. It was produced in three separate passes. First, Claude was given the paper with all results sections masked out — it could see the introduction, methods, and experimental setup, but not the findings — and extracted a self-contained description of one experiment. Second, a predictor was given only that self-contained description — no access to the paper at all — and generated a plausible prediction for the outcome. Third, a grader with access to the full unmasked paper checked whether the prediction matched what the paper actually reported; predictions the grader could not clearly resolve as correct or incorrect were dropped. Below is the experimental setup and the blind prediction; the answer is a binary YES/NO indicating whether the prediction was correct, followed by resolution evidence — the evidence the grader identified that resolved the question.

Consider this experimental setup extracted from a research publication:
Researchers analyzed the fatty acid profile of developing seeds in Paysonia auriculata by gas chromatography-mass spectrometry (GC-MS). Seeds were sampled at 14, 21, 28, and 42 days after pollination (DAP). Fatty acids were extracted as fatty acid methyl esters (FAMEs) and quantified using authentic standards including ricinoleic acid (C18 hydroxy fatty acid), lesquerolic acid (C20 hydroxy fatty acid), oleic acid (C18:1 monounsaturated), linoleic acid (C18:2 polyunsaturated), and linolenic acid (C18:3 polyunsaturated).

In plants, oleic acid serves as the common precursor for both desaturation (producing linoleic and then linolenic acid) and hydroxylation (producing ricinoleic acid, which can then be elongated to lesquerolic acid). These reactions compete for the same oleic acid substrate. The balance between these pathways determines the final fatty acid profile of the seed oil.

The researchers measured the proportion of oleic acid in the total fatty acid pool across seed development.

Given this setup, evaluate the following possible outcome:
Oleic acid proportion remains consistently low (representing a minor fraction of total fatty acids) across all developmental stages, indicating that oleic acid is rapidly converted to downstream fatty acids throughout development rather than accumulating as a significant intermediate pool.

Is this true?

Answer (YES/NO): NO